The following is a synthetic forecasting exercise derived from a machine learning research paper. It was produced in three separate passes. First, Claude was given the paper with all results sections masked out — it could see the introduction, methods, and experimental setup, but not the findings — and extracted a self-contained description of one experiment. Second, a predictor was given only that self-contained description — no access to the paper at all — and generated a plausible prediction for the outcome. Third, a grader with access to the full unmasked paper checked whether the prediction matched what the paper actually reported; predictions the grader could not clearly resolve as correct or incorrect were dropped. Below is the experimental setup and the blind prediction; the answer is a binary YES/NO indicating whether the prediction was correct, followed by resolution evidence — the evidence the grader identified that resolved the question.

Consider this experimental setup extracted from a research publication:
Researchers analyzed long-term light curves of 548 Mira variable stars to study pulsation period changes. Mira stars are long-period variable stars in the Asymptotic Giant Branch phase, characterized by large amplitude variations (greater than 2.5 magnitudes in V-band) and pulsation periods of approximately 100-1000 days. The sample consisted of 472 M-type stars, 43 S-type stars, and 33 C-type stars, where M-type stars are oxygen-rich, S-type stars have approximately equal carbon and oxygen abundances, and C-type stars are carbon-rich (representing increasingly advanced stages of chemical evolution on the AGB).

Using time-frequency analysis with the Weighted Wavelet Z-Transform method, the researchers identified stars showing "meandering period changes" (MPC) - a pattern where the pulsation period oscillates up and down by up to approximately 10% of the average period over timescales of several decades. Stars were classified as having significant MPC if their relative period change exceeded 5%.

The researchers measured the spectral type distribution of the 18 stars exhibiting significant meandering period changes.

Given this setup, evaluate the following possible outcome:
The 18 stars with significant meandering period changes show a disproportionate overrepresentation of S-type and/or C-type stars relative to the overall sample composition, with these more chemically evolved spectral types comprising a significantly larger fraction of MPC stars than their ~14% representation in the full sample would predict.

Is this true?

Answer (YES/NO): NO